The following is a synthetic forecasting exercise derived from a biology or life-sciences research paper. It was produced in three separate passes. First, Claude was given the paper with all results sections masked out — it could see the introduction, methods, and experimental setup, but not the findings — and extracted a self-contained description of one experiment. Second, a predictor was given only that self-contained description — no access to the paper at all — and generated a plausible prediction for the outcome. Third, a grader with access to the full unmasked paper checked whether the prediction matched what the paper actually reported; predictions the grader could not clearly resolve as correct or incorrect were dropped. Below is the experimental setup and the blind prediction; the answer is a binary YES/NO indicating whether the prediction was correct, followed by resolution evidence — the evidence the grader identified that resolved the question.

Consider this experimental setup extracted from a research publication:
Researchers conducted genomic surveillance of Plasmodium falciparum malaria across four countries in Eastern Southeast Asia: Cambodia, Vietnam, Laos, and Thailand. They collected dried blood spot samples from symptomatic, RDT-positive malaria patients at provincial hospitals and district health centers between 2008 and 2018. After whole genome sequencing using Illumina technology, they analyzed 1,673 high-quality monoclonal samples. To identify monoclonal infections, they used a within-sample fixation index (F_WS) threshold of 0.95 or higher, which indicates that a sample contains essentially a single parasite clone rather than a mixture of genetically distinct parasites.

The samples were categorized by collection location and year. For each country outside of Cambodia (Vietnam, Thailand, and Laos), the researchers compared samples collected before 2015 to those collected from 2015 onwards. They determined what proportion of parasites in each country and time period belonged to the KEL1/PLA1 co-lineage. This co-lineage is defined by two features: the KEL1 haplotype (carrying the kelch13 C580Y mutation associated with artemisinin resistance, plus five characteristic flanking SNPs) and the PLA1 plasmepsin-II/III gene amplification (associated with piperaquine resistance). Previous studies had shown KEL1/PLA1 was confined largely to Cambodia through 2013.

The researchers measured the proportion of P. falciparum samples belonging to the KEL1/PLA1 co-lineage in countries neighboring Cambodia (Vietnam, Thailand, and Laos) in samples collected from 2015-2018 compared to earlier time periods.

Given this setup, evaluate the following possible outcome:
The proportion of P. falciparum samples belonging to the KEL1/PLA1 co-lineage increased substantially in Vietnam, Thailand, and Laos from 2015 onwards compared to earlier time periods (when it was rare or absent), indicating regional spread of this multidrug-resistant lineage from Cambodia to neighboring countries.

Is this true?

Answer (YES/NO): YES